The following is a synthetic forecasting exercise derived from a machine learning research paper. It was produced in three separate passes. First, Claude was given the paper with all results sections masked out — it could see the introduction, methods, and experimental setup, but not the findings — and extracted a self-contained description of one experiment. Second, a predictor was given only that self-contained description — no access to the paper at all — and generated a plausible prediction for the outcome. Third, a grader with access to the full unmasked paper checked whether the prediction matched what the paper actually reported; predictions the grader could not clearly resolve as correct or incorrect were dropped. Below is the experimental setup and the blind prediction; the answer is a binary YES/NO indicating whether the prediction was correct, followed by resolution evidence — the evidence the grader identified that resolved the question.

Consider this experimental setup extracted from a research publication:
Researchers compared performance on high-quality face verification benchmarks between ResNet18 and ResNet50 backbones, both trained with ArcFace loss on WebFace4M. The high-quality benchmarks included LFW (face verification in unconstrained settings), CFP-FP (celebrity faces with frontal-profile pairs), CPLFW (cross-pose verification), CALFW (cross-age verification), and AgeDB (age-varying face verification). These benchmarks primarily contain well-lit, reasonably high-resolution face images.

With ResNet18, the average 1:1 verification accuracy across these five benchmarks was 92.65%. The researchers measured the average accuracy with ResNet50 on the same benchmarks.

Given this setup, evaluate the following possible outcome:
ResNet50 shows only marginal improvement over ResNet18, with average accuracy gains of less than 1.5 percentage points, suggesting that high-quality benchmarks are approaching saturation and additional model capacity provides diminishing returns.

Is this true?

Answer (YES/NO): NO